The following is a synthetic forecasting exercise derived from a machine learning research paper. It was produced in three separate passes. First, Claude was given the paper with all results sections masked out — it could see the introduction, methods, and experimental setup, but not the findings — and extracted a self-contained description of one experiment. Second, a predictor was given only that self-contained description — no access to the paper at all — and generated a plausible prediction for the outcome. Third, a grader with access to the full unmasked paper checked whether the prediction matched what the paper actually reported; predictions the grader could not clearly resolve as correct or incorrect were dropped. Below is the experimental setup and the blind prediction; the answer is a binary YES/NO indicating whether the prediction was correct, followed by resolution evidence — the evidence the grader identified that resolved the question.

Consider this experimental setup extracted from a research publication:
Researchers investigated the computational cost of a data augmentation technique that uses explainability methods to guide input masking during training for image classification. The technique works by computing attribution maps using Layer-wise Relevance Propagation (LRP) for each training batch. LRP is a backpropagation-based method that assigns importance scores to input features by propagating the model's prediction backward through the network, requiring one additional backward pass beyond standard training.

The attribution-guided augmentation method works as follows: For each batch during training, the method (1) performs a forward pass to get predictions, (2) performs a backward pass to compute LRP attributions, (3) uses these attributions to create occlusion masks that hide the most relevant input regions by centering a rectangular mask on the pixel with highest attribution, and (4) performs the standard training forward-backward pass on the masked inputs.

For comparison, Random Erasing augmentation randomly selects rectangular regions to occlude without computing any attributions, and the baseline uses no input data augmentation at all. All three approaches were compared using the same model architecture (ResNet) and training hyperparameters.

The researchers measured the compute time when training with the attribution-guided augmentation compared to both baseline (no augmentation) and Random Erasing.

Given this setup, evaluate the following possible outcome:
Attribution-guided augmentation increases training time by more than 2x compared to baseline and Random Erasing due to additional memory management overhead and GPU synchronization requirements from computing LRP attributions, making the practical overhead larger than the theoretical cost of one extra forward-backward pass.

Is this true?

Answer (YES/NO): NO